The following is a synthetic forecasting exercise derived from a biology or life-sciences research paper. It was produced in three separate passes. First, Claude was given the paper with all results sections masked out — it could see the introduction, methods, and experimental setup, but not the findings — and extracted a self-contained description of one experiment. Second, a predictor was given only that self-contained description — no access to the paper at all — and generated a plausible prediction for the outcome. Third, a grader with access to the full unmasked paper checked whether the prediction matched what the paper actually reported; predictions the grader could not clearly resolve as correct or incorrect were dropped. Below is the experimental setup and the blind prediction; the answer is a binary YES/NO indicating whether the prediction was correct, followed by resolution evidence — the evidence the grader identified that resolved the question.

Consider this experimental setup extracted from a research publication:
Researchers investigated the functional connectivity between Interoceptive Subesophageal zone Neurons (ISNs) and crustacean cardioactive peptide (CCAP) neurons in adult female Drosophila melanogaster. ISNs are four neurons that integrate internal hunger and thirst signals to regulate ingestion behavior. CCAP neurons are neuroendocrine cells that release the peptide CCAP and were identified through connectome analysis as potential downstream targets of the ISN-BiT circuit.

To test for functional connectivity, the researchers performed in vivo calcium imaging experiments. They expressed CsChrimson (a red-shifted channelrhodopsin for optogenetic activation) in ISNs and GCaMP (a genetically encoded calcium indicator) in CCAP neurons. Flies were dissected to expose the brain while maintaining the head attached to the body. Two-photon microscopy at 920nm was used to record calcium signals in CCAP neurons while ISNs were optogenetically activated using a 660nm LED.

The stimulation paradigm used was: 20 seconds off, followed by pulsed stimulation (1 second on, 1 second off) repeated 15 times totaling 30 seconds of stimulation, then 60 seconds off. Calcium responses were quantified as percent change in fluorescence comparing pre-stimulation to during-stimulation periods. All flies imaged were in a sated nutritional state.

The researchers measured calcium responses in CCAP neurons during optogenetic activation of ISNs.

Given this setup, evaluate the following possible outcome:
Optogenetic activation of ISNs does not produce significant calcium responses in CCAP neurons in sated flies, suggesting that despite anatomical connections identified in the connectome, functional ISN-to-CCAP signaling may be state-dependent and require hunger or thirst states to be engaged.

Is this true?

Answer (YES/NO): NO